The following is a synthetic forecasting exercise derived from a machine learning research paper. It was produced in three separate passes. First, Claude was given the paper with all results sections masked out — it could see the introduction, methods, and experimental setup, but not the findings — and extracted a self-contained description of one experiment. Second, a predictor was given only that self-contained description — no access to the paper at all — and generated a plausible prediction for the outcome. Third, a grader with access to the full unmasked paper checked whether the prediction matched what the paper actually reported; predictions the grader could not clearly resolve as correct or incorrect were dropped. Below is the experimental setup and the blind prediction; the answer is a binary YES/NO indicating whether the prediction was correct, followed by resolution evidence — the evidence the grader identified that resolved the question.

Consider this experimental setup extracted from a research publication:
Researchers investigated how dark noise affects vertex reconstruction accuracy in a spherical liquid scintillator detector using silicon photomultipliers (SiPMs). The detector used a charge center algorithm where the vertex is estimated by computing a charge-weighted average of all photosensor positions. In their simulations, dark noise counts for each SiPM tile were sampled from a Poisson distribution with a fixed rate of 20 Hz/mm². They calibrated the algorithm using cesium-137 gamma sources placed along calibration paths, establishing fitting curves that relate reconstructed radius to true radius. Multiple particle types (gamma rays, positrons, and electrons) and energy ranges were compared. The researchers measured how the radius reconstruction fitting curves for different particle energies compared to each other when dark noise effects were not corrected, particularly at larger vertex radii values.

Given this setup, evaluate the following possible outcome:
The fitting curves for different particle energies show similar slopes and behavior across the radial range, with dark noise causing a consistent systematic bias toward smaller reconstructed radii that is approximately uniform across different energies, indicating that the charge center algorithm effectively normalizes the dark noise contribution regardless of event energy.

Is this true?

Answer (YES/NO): NO